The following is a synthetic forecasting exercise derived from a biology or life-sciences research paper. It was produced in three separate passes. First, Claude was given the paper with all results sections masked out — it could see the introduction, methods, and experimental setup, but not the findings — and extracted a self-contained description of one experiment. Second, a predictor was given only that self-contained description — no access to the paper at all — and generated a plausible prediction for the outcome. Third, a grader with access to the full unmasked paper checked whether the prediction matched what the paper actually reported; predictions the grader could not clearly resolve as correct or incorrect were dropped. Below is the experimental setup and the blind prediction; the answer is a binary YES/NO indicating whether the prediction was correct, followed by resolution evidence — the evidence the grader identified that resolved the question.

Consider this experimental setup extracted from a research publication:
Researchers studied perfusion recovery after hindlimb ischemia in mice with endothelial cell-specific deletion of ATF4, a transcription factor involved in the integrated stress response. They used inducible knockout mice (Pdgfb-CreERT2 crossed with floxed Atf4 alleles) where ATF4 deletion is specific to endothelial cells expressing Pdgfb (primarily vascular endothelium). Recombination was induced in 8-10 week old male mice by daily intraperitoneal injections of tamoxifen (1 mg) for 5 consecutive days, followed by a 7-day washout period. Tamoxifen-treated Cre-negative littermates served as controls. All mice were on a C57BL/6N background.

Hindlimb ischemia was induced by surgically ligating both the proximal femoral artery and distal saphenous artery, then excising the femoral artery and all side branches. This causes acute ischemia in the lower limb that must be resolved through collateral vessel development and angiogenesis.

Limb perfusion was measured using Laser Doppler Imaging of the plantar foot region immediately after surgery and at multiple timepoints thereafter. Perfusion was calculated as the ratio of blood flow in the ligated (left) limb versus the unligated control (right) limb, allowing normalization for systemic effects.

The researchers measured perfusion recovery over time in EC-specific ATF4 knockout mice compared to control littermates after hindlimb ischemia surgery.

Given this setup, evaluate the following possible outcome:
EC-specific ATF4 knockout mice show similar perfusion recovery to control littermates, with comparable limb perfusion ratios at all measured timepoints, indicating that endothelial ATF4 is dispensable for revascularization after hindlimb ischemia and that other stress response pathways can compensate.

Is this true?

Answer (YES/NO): NO